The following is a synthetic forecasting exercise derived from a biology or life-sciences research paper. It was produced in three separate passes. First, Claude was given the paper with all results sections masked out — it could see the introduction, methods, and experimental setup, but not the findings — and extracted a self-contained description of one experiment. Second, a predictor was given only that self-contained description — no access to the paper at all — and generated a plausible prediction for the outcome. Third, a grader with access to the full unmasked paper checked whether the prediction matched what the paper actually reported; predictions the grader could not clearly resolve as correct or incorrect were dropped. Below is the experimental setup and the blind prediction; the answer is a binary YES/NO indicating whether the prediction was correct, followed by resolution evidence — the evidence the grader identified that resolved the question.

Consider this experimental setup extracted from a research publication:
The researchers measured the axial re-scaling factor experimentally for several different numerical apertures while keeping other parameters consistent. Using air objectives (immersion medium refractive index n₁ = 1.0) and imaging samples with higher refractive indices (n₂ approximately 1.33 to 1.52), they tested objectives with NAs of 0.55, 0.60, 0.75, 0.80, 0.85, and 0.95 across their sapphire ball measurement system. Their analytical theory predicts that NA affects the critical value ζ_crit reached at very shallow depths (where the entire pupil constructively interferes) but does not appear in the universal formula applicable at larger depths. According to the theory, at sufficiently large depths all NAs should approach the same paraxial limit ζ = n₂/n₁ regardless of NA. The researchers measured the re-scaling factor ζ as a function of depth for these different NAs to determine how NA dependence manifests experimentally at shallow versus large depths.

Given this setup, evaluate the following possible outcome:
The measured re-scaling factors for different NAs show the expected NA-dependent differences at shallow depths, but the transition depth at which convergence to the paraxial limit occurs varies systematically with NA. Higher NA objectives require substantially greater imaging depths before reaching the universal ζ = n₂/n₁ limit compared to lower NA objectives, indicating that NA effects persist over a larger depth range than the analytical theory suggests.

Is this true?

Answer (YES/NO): NO